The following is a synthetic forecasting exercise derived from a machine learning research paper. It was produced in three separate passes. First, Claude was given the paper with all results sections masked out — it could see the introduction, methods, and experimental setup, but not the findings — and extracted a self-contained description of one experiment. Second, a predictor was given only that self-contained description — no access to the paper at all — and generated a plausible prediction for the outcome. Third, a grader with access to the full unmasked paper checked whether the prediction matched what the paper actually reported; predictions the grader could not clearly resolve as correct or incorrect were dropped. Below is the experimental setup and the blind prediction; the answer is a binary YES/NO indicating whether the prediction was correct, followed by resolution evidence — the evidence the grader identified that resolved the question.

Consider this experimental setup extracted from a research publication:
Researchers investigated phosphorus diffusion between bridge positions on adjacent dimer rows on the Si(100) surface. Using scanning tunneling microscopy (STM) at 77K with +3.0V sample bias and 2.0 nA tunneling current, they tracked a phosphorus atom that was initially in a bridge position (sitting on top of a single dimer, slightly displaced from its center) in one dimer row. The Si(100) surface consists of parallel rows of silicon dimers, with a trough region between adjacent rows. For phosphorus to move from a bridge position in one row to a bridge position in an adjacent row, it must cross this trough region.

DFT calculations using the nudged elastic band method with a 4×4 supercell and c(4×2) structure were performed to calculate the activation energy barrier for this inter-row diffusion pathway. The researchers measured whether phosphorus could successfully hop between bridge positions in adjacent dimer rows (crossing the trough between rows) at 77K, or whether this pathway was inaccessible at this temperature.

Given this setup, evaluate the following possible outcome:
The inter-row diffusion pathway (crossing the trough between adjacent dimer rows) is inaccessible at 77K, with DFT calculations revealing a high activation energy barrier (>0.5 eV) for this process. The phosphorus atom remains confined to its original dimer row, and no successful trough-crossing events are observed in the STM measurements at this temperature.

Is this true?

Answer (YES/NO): NO